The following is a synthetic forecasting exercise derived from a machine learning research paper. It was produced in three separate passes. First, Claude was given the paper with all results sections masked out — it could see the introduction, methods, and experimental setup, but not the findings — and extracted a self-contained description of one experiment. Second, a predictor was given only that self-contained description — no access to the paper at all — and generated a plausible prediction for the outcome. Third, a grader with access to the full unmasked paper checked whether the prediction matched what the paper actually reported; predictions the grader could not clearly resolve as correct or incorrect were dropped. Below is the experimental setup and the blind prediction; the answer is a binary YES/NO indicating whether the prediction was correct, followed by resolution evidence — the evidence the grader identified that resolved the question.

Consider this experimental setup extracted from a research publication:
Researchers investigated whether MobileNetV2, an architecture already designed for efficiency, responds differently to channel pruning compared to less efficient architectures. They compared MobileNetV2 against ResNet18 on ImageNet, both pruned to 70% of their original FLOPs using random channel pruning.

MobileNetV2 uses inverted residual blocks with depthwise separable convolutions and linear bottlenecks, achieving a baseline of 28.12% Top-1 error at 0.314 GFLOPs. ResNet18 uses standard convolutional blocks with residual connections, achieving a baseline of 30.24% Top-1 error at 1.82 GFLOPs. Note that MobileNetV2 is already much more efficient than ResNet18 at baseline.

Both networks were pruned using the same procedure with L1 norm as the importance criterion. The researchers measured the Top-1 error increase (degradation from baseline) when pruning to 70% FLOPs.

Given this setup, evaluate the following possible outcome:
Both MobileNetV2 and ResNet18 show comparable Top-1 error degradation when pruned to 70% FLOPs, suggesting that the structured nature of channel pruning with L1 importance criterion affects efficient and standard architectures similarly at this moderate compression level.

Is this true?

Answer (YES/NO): NO